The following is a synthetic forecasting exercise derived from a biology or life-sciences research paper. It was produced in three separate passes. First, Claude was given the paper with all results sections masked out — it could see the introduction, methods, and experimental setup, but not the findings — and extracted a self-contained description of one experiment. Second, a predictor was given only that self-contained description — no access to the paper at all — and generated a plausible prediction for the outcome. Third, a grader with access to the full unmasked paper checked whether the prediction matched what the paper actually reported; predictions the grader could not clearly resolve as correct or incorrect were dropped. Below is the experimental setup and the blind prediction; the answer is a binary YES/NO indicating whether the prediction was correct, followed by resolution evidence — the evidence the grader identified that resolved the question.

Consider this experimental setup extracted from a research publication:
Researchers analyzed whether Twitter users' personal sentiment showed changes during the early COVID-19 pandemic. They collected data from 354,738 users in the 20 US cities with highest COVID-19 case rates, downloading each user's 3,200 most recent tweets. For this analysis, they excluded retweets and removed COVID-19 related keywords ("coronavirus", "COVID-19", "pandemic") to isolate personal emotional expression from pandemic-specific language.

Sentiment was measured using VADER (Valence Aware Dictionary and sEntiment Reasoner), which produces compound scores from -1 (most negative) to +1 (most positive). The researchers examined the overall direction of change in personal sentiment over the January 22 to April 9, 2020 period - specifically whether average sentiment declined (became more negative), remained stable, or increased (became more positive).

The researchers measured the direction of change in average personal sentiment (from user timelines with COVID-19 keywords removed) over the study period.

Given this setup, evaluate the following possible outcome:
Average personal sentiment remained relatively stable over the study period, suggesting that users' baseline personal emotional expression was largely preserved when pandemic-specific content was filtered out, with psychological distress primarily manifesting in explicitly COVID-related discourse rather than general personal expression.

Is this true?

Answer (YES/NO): NO